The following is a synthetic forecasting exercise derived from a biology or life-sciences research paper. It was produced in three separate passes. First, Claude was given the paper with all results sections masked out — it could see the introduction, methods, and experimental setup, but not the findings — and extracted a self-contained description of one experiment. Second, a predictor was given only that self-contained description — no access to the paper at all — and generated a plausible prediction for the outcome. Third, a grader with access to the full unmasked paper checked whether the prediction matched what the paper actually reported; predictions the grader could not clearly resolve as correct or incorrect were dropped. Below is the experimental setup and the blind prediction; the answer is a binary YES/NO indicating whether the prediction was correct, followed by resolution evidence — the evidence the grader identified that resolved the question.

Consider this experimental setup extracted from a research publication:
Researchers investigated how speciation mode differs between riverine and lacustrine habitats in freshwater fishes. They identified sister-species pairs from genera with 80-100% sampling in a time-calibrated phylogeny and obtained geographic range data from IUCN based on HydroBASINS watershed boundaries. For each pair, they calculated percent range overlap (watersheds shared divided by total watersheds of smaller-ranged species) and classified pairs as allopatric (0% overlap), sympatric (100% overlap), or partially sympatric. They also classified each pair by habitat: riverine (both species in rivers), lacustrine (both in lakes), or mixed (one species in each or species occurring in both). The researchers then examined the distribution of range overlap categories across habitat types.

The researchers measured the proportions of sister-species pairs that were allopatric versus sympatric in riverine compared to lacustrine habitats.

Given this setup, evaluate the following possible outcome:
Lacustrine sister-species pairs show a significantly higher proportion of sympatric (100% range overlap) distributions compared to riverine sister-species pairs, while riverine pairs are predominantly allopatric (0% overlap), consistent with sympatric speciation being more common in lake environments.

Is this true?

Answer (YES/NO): YES